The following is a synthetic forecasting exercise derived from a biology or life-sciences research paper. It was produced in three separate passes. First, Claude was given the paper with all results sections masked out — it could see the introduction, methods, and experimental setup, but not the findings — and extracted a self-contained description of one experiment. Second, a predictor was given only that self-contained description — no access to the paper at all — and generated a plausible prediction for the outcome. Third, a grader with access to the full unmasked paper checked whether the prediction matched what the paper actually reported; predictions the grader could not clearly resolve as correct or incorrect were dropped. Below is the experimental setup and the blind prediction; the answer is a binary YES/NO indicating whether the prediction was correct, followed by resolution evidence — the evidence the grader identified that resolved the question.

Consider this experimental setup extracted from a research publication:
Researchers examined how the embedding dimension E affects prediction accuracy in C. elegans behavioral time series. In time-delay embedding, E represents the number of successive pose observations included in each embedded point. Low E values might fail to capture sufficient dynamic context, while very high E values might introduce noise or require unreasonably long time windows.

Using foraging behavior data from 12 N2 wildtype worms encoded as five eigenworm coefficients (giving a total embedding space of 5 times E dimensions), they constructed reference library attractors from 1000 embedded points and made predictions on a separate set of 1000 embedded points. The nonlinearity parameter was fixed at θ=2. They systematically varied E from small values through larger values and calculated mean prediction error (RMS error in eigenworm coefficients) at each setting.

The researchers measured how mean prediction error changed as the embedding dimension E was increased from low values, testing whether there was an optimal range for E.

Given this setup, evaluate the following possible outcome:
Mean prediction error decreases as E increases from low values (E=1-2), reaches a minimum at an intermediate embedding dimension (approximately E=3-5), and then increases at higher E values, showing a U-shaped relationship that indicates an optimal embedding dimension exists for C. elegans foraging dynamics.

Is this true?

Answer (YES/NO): NO